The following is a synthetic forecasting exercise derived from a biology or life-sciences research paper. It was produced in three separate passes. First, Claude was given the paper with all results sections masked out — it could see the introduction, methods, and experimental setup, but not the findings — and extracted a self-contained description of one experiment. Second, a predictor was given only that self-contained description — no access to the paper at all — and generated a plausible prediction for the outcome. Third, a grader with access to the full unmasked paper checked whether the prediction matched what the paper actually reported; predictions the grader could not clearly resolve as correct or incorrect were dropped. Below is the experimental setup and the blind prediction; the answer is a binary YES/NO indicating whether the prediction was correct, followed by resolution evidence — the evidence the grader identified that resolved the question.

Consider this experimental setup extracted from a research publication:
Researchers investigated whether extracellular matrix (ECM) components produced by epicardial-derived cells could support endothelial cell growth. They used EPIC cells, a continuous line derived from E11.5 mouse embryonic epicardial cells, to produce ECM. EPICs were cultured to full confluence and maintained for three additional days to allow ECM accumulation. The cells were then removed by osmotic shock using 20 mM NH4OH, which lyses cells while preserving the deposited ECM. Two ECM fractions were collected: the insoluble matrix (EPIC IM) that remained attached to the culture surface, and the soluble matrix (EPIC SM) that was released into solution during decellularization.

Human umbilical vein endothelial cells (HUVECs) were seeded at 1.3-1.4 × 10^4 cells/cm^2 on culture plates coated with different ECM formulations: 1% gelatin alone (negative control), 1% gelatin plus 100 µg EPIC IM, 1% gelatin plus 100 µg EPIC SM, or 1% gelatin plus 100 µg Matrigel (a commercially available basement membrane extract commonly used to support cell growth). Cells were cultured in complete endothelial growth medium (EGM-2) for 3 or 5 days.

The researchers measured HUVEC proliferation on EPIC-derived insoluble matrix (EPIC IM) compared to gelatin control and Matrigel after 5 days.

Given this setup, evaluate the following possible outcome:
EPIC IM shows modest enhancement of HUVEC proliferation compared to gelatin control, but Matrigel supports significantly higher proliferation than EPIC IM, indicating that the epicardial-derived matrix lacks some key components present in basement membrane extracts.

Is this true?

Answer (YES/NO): NO